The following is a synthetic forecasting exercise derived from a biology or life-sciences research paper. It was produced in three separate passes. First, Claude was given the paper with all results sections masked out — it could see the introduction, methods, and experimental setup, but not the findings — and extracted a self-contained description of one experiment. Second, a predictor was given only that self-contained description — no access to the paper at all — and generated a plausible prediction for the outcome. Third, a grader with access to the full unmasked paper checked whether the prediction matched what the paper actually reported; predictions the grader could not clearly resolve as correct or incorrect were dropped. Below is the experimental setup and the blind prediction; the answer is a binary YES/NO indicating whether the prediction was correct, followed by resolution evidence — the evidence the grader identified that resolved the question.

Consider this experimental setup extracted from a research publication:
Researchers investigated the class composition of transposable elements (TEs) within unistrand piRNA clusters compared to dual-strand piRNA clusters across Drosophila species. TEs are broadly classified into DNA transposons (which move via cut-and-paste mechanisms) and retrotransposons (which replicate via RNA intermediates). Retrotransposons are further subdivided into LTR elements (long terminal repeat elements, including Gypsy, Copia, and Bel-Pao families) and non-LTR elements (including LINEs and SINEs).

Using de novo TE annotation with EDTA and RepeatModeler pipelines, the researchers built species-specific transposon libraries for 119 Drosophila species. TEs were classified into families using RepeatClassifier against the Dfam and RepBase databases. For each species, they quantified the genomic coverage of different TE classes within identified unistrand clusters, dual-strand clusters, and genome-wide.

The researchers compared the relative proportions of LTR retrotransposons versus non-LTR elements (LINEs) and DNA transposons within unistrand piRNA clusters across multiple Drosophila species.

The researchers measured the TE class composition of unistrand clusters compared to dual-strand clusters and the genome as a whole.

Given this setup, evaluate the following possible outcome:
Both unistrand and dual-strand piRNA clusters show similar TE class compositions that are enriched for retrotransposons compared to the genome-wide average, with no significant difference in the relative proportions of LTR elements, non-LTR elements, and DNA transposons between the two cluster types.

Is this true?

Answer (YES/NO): NO